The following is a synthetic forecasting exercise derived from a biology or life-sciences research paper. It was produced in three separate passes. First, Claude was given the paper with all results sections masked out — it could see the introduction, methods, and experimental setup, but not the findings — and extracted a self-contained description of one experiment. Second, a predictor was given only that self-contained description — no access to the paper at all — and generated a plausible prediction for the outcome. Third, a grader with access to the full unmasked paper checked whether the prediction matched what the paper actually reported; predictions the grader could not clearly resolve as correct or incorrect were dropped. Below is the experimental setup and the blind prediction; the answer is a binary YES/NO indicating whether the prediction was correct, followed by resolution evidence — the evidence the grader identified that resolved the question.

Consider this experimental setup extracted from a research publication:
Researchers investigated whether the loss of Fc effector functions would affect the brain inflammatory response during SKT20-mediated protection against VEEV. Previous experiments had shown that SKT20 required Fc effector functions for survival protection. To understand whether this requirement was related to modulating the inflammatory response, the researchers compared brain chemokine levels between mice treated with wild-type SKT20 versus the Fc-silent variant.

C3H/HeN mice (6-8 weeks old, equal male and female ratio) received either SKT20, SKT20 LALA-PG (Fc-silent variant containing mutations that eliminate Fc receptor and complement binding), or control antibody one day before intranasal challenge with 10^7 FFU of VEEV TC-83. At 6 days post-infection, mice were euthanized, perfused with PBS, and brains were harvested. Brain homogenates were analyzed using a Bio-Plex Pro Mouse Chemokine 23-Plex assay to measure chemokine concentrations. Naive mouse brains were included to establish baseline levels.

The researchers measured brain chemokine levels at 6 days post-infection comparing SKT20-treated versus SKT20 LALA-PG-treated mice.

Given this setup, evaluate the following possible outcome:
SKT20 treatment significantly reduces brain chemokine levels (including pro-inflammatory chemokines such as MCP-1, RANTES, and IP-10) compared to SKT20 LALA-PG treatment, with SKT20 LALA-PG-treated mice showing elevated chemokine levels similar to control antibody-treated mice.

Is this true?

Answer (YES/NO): YES